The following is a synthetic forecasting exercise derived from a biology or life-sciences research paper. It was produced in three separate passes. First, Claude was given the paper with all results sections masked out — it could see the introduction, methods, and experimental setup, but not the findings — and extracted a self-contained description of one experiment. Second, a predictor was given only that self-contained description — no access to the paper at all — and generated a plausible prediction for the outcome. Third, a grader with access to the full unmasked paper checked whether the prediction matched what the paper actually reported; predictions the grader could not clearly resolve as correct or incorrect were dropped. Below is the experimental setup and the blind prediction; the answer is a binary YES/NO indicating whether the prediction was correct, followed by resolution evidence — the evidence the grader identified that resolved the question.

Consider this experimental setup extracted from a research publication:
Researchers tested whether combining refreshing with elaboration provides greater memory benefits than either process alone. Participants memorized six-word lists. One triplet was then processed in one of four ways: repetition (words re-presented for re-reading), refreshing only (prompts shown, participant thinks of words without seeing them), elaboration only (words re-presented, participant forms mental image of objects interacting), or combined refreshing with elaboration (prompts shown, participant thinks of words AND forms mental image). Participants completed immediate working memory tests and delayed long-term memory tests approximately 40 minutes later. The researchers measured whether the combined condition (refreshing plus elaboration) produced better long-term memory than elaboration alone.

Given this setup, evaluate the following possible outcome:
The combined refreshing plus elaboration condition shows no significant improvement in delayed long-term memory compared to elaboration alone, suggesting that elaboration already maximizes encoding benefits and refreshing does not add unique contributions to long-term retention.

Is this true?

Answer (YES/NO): YES